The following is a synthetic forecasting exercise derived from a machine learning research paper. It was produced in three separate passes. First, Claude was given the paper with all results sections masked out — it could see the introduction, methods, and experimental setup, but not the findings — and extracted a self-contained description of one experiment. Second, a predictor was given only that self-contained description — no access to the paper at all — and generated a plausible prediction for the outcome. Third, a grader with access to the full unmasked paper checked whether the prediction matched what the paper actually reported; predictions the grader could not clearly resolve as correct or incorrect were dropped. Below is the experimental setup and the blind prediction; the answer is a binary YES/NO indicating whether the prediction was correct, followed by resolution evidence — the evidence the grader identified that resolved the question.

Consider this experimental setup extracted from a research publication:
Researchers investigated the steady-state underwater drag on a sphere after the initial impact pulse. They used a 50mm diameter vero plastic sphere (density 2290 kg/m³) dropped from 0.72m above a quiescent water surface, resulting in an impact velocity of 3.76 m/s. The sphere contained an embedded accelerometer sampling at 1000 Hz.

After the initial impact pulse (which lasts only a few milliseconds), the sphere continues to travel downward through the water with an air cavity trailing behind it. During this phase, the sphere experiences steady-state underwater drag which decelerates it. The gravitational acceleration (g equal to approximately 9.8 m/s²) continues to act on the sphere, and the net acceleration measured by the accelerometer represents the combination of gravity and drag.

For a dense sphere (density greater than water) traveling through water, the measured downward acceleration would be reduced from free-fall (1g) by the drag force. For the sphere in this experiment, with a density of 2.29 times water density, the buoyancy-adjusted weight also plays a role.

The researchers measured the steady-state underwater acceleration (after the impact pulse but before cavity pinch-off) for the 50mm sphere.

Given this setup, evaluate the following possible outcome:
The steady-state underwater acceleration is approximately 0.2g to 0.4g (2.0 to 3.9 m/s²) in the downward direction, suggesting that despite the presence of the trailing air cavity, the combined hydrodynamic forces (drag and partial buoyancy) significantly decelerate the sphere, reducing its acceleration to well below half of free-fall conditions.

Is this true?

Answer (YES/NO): NO